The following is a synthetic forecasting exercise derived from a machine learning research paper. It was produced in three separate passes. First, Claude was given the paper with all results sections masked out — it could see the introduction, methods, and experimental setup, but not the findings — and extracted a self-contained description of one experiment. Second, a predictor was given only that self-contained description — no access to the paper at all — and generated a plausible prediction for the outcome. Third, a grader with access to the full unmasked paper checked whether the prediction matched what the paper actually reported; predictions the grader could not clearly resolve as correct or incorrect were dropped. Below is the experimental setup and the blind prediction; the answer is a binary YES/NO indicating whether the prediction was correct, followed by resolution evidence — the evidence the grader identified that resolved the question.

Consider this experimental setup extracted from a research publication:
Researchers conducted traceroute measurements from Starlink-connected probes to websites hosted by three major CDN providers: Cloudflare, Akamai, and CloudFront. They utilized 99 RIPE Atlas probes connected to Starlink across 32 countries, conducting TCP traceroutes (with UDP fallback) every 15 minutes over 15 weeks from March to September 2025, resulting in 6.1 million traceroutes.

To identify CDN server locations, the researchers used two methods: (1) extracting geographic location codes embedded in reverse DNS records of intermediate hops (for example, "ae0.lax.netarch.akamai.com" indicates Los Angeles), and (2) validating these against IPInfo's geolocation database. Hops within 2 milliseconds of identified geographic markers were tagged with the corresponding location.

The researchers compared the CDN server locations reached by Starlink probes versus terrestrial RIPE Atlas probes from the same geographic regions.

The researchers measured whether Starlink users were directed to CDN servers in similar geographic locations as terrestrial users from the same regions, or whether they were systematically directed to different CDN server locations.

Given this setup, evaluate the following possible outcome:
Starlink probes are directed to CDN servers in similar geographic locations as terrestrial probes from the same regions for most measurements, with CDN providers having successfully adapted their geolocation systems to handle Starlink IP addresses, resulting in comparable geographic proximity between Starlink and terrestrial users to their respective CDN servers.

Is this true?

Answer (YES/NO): NO